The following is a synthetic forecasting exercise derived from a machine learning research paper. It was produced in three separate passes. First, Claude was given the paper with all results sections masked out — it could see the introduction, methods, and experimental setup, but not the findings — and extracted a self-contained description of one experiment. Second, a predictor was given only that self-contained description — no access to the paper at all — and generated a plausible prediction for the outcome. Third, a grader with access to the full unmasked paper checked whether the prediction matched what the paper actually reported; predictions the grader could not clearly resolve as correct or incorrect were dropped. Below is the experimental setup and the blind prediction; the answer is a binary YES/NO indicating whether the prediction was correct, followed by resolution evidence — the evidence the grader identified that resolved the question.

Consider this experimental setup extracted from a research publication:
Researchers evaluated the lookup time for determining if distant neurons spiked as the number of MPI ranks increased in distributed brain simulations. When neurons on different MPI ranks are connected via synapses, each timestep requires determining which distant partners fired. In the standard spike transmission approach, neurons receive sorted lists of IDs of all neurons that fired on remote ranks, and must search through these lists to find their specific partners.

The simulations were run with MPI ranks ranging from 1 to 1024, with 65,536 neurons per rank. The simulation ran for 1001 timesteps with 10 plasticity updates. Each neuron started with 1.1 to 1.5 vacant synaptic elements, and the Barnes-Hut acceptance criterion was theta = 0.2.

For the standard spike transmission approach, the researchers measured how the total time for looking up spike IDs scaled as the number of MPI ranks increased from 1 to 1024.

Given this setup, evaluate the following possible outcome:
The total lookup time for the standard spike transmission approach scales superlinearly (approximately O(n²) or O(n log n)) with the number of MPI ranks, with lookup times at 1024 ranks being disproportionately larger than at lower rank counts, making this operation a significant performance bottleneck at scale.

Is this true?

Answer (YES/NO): NO